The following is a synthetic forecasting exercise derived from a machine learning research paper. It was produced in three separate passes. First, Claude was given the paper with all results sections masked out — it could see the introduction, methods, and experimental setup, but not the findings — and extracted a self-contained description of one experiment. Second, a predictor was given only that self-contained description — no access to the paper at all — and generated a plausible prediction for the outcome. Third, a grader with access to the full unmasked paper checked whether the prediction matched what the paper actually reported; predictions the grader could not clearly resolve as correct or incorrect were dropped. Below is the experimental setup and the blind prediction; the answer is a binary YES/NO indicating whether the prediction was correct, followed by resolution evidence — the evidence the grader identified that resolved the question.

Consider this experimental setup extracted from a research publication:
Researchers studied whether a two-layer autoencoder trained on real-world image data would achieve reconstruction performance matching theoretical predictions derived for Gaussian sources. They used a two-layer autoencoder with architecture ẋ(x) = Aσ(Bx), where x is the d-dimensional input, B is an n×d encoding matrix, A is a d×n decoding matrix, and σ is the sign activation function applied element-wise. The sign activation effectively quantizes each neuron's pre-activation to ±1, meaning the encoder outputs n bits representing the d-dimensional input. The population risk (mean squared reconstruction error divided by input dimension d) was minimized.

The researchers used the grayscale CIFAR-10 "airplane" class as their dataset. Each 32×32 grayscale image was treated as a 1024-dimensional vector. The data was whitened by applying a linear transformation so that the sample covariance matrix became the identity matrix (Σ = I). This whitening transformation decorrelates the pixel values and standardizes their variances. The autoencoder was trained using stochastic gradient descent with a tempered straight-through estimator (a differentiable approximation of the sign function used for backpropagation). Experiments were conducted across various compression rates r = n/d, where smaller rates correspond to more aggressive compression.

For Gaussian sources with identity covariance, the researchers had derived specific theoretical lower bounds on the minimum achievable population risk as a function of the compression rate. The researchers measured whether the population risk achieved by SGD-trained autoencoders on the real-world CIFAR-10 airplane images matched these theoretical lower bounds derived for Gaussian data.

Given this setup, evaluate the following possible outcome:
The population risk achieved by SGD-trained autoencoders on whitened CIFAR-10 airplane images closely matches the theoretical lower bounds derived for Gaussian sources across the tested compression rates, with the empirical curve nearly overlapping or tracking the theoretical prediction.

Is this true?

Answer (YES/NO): YES